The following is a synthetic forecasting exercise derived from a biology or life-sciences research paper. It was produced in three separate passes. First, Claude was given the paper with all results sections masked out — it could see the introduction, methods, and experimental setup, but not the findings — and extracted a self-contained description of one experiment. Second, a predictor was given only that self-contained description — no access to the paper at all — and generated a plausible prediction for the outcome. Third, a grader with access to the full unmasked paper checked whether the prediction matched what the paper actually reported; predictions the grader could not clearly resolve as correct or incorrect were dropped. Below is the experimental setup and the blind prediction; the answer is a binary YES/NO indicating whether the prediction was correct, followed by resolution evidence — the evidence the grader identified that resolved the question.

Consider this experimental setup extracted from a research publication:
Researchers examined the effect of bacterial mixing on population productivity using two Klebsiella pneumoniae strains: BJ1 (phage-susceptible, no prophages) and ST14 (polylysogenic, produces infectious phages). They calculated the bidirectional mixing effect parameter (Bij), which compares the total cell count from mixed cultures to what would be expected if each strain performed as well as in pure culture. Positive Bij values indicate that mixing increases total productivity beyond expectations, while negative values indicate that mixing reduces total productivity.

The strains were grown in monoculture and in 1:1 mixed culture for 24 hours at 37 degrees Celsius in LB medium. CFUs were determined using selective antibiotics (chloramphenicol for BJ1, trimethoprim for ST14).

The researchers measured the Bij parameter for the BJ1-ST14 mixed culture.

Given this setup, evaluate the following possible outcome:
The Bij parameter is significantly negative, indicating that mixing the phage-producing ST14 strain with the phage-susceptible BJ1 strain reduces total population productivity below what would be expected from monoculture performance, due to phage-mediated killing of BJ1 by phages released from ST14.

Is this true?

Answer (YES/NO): NO